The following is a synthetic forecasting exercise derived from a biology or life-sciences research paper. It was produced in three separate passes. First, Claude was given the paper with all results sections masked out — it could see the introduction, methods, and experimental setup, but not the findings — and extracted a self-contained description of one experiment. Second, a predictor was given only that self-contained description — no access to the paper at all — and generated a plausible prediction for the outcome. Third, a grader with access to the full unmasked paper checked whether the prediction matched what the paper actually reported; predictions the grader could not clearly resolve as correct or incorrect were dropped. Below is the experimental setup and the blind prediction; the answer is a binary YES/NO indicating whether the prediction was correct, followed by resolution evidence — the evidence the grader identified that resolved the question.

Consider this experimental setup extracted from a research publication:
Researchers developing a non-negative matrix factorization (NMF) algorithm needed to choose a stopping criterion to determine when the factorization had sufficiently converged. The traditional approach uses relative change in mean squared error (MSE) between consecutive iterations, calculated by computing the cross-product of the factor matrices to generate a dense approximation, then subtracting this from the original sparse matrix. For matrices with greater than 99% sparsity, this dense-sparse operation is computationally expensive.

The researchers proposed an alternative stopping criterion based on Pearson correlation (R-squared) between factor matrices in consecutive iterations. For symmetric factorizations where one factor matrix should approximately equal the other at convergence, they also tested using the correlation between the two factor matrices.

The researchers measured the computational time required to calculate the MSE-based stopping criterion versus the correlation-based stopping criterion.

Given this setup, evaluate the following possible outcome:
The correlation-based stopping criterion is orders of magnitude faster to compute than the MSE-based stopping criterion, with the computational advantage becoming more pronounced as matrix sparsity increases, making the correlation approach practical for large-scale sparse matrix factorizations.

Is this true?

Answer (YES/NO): NO